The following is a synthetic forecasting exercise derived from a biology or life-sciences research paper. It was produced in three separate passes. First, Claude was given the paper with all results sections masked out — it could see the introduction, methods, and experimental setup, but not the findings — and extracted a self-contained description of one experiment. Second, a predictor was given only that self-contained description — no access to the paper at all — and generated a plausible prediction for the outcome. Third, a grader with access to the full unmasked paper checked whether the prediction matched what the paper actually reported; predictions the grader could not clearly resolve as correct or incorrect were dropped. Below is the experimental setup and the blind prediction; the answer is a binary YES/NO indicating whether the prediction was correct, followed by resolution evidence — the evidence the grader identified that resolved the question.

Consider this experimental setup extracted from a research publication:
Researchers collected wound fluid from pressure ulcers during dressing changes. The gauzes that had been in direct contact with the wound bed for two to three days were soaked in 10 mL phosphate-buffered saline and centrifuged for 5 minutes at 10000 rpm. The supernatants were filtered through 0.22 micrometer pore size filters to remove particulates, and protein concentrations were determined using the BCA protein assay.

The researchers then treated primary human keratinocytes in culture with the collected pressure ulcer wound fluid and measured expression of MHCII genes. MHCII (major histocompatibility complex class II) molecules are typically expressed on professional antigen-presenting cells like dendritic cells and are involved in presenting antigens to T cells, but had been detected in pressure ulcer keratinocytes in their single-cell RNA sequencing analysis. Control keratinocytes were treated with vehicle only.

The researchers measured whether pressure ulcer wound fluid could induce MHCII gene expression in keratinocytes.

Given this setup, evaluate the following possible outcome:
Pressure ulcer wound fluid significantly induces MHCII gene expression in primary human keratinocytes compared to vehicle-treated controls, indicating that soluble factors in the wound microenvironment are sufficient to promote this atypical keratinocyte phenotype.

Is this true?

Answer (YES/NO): YES